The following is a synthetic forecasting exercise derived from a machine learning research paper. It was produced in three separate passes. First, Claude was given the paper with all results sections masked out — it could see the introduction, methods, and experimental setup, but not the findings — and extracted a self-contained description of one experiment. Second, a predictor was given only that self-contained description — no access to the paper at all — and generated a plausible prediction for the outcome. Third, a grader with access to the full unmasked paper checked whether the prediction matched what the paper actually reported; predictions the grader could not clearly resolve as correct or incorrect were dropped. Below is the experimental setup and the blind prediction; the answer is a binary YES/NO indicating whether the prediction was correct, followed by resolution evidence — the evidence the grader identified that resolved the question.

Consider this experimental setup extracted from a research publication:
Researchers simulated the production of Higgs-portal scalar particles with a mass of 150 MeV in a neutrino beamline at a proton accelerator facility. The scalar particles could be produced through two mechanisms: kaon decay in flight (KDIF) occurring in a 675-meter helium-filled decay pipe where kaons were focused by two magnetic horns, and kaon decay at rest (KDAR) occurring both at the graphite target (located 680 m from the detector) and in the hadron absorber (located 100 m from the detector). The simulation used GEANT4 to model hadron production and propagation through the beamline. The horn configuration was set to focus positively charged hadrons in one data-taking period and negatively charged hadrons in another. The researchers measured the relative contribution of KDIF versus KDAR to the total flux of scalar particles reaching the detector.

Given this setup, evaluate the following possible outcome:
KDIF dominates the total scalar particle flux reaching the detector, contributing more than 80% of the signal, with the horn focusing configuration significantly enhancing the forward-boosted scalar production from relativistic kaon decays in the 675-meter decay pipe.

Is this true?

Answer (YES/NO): NO